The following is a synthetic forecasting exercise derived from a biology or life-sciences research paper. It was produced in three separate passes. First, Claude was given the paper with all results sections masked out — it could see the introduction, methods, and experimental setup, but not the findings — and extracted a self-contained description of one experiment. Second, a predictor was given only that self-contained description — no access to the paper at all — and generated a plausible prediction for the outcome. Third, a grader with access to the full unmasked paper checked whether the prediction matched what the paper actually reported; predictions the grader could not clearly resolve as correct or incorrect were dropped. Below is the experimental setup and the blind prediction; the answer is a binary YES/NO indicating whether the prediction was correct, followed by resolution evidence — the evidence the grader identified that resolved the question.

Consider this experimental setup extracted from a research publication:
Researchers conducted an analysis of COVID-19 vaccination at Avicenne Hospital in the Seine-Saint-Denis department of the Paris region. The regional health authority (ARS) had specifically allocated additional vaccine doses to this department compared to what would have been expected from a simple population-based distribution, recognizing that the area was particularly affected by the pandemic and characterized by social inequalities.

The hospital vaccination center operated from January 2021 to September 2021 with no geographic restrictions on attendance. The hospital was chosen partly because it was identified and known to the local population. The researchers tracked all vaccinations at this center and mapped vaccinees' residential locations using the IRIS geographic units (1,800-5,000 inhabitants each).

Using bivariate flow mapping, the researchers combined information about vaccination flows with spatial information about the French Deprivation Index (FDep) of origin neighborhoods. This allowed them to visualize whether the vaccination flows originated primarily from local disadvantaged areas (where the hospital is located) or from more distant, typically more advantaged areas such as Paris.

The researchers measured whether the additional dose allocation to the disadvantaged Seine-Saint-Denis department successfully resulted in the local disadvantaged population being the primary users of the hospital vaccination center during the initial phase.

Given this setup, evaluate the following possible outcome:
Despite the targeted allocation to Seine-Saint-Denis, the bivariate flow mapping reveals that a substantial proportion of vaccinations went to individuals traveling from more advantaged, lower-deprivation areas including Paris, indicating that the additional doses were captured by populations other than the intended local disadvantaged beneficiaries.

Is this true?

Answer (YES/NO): YES